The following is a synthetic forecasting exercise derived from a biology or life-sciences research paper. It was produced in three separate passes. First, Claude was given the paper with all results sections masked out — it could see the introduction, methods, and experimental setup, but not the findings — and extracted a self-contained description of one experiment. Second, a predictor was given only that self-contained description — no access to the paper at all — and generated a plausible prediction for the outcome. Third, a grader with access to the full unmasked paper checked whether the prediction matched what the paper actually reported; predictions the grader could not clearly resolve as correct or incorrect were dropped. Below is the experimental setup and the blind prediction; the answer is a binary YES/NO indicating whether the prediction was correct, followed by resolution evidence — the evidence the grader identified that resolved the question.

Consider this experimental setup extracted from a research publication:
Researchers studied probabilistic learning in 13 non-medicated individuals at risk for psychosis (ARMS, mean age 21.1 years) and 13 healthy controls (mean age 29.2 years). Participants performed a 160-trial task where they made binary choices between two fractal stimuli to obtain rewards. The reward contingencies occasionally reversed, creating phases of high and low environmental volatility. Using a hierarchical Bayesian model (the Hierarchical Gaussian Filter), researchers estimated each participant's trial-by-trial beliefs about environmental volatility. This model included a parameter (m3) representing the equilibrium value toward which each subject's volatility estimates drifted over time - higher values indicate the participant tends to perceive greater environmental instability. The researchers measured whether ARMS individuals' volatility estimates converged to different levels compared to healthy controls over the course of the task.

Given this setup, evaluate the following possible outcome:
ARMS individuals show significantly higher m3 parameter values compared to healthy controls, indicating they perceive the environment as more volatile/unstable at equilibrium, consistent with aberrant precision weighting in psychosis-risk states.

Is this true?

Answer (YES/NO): YES